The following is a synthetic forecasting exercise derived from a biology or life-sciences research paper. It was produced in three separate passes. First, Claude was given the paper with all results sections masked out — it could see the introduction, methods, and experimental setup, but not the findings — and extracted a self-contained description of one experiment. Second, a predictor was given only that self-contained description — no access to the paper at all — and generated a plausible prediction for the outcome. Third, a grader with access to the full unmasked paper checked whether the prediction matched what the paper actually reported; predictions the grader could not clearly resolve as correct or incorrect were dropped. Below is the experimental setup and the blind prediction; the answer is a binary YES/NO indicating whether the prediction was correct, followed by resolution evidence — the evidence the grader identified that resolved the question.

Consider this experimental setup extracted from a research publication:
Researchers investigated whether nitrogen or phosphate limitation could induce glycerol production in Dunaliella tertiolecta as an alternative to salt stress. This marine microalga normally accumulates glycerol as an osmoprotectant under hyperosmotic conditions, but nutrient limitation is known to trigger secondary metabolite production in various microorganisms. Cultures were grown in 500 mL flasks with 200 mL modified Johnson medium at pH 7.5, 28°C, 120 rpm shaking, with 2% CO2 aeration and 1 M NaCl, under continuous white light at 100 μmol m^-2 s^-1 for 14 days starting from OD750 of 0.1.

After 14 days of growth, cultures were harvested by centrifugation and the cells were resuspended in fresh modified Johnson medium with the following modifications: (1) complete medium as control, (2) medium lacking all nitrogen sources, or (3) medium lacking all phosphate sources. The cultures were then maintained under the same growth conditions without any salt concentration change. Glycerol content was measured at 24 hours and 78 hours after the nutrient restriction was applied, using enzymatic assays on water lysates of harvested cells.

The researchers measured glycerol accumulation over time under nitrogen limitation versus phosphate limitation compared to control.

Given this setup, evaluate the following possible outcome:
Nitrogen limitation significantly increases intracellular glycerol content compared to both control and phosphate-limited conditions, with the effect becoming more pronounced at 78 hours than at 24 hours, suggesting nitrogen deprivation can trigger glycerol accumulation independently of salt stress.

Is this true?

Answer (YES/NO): NO